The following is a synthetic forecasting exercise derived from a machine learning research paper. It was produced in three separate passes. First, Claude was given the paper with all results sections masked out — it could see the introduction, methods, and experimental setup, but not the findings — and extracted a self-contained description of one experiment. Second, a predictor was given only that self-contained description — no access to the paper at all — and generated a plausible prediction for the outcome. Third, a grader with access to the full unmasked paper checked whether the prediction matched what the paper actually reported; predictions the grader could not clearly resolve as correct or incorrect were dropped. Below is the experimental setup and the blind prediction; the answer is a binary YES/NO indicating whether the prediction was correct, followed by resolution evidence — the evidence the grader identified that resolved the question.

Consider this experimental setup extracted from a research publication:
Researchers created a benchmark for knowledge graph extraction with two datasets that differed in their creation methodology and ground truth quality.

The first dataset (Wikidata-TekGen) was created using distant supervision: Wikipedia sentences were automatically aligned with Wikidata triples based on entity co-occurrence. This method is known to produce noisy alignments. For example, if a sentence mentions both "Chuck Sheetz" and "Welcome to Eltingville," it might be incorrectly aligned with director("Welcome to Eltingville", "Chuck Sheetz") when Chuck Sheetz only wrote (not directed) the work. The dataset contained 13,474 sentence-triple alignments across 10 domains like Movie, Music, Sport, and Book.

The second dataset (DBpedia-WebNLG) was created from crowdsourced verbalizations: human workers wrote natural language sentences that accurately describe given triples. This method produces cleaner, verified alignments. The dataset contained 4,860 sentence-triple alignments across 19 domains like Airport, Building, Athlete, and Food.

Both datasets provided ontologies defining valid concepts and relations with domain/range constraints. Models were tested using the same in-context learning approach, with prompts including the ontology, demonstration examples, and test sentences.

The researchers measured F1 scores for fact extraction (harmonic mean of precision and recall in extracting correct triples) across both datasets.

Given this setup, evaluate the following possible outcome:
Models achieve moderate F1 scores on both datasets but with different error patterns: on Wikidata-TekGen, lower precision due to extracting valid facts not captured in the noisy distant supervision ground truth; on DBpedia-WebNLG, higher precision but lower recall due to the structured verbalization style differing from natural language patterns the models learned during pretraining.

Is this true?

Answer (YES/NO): NO